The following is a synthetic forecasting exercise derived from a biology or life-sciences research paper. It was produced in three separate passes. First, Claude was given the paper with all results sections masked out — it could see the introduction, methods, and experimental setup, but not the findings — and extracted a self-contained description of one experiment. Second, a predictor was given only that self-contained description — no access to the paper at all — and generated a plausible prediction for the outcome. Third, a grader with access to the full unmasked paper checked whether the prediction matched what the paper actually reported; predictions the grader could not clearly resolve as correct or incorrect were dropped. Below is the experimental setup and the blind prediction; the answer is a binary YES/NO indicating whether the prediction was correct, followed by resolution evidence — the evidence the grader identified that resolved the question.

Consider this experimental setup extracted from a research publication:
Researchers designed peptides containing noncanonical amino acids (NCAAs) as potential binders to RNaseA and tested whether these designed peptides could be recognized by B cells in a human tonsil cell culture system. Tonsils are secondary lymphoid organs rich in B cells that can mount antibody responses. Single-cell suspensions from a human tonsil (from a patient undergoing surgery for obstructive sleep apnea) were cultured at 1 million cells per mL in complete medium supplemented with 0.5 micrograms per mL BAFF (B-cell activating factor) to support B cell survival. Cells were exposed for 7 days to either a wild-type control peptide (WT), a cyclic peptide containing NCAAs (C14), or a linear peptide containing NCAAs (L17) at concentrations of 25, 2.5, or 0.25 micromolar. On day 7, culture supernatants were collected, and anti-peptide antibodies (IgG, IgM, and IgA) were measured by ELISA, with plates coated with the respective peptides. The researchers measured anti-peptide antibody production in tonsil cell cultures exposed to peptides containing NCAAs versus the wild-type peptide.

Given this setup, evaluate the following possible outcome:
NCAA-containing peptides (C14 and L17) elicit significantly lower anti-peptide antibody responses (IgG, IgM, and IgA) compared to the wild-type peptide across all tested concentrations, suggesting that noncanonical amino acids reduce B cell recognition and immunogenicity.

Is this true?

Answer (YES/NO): NO